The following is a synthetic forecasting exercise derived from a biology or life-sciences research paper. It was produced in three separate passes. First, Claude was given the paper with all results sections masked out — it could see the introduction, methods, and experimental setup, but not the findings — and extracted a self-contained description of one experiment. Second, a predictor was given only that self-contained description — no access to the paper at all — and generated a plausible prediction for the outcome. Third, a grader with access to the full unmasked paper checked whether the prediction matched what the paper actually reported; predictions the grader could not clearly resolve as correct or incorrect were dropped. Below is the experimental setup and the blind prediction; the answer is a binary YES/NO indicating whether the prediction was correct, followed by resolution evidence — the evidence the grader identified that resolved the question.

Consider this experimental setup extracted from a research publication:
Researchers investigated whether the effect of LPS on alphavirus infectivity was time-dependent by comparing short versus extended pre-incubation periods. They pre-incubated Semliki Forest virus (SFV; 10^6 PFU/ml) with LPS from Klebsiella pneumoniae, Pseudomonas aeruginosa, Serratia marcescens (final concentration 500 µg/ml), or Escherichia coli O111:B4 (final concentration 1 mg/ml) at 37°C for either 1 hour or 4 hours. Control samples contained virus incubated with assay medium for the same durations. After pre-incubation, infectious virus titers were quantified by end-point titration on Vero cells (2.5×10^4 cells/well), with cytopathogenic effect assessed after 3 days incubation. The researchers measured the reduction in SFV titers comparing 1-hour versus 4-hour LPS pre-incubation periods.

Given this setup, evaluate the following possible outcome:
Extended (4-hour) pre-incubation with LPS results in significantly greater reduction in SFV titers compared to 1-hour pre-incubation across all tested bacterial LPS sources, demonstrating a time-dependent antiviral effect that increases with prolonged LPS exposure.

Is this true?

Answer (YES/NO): NO